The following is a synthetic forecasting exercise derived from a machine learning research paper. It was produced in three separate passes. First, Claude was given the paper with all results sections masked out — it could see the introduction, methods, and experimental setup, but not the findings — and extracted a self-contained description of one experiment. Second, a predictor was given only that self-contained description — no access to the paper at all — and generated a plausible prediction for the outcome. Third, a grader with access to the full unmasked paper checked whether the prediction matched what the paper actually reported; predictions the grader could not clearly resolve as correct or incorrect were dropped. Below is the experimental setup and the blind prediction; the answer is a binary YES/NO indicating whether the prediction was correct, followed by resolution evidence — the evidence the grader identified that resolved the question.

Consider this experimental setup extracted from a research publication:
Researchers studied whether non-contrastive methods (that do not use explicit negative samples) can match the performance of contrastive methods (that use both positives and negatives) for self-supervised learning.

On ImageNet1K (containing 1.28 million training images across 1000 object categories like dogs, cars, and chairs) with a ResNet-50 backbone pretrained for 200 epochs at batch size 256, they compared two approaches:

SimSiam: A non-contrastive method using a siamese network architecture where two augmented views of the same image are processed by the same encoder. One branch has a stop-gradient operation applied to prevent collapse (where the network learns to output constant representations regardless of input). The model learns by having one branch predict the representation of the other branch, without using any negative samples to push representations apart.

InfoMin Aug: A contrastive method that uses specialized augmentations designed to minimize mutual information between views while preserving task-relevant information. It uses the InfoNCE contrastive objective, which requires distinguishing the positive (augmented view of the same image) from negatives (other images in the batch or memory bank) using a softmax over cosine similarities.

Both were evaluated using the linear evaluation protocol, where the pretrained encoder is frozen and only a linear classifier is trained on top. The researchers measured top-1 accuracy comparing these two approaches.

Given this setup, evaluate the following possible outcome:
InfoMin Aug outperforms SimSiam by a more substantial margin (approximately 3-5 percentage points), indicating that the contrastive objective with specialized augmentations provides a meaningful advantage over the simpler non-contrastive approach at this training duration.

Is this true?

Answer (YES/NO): NO